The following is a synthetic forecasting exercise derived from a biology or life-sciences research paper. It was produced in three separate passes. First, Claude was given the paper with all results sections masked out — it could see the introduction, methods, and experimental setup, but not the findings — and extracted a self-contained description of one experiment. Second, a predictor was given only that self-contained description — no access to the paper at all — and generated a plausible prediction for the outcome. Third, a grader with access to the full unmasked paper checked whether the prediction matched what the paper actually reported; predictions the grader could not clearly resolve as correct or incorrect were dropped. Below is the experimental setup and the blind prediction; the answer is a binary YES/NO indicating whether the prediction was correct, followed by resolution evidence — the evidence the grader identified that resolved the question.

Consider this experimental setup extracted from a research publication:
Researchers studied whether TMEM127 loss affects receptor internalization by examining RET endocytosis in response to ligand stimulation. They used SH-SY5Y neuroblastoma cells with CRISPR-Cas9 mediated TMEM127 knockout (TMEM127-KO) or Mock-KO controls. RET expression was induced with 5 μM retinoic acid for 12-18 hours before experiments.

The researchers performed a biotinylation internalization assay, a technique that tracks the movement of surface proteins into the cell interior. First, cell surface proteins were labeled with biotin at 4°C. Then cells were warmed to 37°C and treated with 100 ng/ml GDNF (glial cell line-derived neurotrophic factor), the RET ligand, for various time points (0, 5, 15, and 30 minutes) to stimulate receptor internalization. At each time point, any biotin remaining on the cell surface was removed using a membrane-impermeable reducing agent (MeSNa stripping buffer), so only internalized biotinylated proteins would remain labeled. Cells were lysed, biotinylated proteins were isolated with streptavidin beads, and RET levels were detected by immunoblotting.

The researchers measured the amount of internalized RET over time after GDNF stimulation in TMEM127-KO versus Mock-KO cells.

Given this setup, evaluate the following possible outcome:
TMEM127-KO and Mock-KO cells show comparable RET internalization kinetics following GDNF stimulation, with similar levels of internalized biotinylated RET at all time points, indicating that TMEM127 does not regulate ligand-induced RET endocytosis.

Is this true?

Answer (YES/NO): NO